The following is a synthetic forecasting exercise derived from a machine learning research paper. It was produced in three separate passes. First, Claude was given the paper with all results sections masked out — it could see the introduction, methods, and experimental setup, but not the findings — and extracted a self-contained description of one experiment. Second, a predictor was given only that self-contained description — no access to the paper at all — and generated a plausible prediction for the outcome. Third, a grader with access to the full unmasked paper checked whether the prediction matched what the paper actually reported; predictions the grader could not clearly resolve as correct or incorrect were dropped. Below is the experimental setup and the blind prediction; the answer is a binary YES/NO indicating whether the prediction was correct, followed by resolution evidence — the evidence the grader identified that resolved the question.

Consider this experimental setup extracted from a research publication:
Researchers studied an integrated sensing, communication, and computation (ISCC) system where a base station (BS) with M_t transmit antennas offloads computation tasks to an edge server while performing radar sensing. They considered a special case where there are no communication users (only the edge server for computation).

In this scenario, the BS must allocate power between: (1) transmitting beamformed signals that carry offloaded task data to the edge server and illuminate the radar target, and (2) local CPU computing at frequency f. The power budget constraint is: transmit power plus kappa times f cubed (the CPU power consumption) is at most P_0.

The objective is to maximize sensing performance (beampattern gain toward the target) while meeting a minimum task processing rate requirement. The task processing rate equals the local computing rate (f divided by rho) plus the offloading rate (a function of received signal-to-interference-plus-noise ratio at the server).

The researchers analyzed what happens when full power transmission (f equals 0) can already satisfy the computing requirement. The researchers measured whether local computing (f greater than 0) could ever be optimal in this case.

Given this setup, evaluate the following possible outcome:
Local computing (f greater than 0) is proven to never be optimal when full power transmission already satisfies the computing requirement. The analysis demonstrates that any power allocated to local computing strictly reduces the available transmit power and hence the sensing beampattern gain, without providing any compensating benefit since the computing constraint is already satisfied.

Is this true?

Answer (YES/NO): YES